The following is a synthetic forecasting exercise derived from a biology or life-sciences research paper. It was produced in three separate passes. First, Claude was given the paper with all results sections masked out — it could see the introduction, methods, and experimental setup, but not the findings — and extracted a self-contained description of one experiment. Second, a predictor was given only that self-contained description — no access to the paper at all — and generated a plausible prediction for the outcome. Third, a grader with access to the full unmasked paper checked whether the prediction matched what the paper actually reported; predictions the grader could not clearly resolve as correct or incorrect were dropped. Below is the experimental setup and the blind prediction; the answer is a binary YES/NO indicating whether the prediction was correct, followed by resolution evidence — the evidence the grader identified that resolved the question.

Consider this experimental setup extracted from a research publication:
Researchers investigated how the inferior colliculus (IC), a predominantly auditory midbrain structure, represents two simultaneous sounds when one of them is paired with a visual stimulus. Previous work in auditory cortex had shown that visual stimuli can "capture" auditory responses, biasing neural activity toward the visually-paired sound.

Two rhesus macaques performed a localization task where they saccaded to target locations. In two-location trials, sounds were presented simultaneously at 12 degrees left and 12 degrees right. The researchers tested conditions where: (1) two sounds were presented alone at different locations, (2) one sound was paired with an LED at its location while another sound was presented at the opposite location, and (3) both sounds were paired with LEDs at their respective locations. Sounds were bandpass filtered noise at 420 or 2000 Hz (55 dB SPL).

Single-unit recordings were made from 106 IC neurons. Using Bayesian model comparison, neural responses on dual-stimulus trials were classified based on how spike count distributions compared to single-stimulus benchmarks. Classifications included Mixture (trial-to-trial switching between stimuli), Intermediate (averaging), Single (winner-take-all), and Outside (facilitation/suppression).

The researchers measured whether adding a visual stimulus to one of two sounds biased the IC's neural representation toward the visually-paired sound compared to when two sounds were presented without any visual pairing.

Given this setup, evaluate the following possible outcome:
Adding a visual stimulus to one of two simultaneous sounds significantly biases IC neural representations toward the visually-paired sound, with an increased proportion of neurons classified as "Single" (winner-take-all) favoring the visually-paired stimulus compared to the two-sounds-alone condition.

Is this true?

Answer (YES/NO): NO